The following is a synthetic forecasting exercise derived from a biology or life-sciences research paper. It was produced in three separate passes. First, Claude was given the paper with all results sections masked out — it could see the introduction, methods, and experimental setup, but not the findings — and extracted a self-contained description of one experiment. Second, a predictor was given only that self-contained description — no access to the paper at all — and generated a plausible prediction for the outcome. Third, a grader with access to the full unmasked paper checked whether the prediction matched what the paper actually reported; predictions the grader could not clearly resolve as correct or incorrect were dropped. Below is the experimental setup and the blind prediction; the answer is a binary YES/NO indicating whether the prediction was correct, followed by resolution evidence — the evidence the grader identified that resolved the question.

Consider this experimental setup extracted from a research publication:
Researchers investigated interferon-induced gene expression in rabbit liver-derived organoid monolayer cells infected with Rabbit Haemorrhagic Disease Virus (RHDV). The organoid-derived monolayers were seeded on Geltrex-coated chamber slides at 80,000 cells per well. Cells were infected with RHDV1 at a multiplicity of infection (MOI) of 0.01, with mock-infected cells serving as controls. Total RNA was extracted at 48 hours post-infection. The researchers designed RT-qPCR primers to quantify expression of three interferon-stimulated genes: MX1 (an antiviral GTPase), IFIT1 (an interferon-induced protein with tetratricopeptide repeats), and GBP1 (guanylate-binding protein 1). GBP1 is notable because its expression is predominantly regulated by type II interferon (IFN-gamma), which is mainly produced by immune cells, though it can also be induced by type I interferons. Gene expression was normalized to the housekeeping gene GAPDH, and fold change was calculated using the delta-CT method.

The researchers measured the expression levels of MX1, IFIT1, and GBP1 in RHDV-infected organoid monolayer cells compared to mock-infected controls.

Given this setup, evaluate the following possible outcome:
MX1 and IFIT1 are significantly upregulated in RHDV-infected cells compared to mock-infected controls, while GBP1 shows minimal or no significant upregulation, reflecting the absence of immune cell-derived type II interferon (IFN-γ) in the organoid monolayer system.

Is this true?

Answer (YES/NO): NO